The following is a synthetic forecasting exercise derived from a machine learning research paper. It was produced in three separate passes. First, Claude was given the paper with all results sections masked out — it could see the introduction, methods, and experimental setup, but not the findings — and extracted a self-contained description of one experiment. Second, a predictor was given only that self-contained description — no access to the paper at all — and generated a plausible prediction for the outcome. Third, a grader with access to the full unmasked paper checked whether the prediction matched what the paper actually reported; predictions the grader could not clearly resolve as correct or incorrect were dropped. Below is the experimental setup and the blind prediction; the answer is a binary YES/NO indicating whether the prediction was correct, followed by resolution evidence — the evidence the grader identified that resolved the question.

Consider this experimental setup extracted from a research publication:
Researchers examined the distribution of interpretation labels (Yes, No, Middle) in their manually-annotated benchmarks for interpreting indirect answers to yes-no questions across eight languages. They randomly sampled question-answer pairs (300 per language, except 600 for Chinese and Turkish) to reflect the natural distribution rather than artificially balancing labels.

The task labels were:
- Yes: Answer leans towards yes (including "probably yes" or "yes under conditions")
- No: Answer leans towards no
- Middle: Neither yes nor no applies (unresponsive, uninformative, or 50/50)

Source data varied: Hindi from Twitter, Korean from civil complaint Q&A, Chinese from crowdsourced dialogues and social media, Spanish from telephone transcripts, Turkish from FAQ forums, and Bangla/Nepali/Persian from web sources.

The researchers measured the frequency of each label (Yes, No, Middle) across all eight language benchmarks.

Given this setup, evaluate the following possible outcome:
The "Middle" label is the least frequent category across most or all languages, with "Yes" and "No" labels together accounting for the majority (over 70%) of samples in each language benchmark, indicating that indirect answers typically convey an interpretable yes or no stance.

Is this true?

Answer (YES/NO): NO